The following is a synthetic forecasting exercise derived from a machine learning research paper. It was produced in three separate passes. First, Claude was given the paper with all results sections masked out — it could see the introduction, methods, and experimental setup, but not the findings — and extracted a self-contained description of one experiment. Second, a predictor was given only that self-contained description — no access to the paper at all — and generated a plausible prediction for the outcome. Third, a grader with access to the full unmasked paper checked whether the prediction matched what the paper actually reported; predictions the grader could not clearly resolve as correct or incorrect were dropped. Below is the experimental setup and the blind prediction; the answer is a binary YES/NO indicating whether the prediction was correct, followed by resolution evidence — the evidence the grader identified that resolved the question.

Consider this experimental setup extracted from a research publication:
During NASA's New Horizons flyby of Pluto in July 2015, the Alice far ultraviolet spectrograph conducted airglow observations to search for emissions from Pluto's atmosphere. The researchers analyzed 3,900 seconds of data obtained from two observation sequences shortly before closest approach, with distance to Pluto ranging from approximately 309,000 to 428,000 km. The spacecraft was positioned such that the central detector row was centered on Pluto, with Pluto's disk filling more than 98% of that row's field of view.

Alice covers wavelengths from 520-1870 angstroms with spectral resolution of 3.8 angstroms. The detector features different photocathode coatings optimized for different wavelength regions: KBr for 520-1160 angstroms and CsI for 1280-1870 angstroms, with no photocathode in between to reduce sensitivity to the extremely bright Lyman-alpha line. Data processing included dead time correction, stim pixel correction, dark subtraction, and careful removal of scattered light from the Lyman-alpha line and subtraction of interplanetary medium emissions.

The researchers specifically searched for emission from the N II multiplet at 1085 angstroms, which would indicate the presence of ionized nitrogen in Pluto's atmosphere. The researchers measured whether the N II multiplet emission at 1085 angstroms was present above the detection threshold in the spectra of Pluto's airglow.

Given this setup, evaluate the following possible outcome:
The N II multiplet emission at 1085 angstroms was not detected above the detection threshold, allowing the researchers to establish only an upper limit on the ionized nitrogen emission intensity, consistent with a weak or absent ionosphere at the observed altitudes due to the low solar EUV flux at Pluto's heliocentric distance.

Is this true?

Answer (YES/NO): NO